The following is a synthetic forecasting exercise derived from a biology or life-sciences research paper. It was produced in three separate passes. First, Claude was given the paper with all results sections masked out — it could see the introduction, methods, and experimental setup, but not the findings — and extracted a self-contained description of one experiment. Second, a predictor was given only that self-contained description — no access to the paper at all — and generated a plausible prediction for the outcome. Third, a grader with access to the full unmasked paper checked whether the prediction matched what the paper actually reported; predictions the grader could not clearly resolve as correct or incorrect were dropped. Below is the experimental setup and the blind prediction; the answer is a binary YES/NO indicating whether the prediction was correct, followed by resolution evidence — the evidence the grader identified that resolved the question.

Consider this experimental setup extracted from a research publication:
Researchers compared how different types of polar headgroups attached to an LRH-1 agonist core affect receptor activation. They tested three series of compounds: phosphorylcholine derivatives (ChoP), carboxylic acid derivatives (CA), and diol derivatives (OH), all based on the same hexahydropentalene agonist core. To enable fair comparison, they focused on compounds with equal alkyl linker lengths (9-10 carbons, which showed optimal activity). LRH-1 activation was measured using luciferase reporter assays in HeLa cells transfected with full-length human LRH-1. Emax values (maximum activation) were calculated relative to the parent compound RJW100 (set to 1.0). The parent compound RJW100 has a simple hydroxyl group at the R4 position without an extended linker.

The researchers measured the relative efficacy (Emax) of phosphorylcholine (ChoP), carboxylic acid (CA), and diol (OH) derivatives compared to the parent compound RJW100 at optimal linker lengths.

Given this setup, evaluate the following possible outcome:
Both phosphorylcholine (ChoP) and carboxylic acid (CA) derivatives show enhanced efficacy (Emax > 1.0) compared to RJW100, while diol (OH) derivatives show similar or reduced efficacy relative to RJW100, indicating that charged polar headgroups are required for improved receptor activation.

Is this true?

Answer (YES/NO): YES